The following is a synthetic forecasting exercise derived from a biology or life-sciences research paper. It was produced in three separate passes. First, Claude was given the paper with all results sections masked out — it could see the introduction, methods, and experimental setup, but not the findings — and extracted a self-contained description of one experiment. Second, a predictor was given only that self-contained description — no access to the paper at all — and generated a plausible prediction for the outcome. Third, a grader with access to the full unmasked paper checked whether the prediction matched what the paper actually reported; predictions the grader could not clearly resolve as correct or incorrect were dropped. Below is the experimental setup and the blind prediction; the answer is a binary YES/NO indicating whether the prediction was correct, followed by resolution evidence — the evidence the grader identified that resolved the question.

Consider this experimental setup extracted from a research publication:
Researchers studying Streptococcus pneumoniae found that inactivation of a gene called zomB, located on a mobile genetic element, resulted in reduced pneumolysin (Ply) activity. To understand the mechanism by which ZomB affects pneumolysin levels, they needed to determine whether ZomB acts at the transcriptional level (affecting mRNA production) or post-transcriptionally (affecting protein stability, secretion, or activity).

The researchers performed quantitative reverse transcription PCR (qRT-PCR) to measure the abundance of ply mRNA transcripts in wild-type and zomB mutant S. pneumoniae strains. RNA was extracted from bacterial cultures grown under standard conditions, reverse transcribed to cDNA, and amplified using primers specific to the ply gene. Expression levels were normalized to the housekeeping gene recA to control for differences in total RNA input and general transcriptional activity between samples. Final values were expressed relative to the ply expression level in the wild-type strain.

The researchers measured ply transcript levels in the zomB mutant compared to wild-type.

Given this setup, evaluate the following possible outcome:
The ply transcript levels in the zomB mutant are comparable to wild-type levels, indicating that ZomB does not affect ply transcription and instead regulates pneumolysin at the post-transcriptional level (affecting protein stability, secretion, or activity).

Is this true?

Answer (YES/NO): NO